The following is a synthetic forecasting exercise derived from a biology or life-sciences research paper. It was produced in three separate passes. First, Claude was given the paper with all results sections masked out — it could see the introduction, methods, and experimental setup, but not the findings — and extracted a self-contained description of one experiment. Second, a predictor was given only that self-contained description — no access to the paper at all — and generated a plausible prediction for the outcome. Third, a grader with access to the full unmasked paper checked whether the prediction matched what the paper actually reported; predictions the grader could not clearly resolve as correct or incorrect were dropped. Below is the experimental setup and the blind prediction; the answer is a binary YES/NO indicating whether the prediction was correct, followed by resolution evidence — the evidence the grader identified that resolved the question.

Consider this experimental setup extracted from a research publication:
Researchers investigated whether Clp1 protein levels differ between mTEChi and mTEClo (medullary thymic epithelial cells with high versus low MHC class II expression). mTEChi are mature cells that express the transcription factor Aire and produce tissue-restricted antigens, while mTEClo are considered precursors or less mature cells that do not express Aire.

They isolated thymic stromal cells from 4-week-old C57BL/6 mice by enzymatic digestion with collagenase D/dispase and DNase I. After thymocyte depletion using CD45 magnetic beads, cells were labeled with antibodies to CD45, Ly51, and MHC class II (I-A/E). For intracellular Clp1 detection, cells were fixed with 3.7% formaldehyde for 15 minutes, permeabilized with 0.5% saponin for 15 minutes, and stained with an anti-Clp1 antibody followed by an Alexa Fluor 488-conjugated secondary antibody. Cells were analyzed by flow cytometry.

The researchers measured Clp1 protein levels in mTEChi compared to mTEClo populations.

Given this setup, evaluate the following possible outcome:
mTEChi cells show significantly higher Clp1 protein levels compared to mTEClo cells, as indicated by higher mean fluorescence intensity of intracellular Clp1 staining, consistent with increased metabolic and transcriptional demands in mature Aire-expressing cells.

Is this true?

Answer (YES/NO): YES